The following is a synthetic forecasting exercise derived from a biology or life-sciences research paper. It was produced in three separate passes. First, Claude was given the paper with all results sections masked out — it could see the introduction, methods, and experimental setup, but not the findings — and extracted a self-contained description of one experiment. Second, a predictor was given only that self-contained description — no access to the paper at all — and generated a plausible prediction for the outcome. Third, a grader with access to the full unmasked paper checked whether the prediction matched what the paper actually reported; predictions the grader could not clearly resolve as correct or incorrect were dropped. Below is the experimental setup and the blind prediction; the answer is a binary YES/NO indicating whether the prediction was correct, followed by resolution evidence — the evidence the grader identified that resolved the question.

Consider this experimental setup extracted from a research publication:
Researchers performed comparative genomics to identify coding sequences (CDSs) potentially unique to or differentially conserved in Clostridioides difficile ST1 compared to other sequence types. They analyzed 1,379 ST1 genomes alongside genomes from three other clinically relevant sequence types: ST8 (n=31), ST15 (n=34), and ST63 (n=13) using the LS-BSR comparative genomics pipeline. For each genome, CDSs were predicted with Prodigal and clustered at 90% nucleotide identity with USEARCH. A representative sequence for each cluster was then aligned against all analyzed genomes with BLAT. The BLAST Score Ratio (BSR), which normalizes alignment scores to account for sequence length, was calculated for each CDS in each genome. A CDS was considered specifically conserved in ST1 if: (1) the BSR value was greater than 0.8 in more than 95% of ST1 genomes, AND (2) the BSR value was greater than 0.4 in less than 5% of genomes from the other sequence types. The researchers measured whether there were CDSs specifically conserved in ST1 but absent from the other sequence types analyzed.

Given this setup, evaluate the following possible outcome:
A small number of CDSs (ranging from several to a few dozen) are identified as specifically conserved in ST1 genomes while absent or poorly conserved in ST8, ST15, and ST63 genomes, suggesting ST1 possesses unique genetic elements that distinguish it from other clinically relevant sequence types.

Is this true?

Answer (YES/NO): NO